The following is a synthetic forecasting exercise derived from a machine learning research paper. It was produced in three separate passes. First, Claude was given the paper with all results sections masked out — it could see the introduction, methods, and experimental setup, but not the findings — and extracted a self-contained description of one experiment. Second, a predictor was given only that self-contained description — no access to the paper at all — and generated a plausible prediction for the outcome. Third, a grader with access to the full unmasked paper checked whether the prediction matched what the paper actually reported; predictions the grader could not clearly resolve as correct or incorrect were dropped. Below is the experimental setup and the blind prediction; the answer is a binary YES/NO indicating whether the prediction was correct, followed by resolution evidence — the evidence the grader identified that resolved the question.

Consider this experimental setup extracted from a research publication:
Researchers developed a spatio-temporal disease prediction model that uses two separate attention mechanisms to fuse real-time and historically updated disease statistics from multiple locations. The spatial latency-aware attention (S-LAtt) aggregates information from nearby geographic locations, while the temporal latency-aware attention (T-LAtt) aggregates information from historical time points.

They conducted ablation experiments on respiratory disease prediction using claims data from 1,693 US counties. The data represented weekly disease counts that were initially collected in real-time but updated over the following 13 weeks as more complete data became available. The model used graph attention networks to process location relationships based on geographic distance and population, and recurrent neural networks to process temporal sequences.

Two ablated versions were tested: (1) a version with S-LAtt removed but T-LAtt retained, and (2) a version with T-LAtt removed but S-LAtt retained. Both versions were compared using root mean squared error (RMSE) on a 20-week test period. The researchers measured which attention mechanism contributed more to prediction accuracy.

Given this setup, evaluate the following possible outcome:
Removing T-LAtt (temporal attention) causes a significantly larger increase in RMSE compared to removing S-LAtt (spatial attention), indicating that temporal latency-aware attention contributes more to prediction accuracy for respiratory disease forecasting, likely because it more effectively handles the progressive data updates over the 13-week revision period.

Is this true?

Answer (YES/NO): NO